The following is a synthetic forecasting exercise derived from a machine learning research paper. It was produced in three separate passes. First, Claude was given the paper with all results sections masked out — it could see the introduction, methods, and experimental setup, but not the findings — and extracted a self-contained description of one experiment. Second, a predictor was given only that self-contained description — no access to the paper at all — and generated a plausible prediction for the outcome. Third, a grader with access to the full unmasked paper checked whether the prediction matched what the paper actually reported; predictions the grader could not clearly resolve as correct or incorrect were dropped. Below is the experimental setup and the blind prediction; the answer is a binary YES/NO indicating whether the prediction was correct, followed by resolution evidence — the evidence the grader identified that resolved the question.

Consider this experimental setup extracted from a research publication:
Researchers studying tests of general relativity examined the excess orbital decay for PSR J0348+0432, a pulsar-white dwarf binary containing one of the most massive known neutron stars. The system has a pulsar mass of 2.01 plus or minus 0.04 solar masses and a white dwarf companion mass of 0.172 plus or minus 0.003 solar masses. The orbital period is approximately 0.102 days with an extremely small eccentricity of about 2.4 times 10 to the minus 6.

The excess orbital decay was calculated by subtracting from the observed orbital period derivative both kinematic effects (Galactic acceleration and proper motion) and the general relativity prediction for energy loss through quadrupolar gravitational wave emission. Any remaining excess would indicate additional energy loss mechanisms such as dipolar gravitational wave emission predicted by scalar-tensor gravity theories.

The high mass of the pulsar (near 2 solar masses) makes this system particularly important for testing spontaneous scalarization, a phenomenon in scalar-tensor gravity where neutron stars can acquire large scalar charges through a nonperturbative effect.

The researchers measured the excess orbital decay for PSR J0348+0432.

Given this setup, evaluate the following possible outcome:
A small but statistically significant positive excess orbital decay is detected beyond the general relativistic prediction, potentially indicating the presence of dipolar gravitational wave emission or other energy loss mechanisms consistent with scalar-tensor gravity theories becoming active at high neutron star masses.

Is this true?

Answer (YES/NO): NO